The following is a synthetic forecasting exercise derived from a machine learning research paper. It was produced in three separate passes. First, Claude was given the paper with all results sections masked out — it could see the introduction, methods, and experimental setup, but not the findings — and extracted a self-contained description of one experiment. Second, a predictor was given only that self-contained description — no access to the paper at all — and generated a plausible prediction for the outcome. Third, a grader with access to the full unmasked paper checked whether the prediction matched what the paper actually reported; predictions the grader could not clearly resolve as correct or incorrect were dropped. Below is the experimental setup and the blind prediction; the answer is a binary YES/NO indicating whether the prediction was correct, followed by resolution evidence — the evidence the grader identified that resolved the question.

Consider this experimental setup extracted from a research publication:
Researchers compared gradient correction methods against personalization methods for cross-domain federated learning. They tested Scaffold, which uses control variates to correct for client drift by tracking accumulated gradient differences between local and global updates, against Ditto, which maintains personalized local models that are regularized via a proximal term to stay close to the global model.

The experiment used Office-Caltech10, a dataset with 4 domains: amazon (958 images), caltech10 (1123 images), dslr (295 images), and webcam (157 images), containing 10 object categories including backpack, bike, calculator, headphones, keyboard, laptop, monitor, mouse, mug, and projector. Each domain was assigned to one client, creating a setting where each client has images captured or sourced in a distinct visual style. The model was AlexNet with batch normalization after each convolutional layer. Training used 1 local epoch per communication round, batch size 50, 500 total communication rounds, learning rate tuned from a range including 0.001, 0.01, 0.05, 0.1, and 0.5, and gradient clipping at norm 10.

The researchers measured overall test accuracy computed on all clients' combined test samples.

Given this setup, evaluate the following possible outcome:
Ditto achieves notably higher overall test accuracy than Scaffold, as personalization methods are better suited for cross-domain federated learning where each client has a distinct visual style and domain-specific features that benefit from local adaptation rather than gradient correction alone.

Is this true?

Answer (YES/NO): YES